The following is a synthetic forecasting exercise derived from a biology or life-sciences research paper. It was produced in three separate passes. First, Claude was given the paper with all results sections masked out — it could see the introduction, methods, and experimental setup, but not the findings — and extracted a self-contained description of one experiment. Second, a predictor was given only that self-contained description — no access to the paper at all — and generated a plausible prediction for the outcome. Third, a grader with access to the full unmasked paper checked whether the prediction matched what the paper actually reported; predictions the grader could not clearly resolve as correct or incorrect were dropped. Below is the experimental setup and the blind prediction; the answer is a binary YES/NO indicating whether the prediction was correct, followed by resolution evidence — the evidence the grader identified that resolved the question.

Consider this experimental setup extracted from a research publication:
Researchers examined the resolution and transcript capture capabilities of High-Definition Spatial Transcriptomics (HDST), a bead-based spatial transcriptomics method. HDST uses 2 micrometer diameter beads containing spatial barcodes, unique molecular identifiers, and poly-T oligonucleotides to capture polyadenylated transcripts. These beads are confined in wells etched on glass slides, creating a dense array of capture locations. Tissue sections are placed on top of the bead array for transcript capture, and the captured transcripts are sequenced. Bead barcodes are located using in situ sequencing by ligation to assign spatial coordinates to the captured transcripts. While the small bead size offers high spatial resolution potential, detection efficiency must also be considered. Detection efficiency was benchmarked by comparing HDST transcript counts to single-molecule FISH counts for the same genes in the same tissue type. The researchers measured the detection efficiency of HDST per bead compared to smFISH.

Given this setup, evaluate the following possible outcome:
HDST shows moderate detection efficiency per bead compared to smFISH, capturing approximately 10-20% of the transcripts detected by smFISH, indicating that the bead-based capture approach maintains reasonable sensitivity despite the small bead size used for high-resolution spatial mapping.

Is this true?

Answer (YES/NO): NO